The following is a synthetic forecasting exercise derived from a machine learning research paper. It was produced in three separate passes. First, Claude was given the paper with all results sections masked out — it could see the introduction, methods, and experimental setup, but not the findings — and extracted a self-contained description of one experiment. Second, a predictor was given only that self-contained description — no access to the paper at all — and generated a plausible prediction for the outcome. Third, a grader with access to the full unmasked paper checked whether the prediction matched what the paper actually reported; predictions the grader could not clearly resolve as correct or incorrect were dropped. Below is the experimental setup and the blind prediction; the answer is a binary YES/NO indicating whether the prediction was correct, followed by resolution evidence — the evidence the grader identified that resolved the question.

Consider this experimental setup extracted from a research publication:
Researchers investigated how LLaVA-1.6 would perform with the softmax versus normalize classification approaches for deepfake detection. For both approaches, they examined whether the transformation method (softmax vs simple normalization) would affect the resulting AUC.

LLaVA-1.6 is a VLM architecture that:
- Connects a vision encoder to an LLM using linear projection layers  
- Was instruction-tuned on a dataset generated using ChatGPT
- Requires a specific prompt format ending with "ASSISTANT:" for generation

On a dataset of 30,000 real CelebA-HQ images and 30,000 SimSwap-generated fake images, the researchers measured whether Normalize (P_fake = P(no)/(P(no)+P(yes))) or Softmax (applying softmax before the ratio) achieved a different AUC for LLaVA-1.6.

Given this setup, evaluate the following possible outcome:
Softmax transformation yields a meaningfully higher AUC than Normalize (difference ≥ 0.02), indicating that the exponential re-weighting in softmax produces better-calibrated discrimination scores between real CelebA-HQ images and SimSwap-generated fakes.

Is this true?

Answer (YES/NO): NO